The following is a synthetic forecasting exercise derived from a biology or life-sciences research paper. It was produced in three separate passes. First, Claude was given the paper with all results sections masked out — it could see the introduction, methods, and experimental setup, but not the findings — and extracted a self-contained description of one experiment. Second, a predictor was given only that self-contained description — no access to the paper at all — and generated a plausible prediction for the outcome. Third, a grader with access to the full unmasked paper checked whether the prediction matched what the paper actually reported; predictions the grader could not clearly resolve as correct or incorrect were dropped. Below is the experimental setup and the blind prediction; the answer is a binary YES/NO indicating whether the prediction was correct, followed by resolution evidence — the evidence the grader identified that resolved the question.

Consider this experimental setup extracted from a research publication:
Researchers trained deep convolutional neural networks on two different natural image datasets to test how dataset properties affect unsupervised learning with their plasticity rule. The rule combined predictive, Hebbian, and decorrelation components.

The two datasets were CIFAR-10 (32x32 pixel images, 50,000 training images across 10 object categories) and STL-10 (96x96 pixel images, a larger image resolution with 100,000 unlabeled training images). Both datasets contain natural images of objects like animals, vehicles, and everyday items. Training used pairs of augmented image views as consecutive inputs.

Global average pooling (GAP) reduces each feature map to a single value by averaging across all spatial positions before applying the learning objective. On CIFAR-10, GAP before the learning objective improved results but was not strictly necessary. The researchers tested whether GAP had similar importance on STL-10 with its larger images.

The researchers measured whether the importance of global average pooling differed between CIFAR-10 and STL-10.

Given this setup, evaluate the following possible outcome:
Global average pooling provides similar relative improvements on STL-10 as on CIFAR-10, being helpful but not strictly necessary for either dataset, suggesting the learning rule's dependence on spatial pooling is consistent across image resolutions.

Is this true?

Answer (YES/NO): NO